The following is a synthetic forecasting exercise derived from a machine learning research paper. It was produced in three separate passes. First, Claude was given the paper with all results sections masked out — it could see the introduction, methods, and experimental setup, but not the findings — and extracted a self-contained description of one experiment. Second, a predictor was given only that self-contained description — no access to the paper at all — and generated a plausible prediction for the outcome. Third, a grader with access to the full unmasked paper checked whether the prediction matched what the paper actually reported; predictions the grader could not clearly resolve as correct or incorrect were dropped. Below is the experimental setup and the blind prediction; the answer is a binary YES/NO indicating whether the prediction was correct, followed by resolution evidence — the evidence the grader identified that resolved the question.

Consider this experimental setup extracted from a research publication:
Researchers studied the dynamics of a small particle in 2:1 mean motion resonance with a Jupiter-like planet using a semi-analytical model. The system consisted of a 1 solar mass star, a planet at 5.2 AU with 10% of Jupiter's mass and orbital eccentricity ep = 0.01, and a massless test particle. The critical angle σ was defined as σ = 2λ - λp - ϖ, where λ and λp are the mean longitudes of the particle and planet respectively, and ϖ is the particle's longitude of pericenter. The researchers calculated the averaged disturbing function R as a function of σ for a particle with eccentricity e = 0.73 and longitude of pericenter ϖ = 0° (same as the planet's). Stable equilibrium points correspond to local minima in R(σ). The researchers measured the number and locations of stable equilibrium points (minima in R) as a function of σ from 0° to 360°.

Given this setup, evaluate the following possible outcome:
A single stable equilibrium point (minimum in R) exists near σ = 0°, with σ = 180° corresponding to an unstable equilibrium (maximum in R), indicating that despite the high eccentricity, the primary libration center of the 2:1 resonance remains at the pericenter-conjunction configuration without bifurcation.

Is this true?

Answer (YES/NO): NO